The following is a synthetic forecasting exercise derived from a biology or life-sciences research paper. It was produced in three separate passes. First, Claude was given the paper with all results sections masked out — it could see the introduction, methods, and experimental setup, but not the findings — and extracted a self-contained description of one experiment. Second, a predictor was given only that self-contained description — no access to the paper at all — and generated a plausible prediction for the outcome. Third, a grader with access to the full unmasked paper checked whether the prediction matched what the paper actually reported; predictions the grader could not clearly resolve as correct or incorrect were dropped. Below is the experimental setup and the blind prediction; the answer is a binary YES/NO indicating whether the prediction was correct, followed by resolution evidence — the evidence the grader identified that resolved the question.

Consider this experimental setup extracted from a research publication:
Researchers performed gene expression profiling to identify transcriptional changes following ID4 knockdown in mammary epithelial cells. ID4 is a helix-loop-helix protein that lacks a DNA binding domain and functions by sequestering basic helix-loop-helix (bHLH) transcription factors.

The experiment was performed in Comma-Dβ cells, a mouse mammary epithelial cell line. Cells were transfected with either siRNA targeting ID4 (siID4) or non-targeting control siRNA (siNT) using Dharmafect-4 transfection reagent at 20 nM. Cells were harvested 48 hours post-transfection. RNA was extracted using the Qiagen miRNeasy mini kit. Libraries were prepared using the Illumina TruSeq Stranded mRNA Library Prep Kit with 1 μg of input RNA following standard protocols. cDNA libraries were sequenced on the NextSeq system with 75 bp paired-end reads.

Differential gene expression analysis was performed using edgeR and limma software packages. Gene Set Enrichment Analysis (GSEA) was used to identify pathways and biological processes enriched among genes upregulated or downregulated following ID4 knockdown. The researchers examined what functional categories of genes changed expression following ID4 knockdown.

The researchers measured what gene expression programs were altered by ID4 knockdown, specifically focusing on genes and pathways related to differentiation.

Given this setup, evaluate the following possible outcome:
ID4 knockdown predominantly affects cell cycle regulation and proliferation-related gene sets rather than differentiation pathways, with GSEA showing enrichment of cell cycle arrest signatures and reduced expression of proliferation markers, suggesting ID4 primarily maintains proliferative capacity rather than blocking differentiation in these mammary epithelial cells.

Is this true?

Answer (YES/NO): NO